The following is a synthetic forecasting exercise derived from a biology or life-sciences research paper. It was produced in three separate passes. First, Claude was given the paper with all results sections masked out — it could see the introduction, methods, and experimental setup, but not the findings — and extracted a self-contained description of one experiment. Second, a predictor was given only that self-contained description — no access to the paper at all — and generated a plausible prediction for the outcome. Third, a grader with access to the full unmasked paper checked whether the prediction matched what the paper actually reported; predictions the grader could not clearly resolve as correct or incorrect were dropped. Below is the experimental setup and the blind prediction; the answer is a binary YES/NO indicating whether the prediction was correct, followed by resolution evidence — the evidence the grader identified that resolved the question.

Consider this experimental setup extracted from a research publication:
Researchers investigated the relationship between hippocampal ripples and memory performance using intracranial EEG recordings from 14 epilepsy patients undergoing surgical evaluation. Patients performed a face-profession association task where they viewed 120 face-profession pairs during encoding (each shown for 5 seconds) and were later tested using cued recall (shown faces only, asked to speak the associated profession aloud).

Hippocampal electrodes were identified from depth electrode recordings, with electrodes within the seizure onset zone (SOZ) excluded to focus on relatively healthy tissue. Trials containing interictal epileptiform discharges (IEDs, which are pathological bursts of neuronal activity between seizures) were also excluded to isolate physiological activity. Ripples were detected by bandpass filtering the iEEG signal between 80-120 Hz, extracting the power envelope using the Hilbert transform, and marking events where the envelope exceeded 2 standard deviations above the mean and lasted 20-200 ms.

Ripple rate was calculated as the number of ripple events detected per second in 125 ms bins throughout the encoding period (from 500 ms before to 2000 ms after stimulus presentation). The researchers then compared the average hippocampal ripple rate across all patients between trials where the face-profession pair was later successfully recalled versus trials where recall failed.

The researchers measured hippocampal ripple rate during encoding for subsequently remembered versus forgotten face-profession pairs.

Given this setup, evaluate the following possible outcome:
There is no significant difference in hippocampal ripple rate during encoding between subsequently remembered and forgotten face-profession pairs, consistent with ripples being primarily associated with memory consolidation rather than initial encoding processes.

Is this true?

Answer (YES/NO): NO